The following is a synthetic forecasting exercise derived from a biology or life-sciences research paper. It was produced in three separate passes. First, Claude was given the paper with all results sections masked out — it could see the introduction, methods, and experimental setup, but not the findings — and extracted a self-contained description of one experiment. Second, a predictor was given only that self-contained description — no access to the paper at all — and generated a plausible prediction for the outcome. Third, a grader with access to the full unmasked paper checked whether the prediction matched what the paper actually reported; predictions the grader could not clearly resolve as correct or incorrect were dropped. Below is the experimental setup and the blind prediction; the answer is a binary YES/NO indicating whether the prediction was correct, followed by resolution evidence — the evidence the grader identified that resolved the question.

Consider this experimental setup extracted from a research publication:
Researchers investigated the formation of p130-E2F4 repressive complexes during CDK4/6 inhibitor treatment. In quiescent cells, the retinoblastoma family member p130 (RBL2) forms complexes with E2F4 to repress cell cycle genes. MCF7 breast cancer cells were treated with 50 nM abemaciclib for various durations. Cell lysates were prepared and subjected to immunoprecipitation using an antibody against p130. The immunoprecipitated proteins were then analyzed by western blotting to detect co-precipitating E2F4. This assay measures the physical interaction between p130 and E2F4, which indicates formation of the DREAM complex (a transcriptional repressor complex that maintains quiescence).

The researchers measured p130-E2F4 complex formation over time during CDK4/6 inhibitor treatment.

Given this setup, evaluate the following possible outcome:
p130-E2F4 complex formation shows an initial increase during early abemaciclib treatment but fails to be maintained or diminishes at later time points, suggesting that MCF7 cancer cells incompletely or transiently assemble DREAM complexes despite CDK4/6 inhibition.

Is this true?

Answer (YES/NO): NO